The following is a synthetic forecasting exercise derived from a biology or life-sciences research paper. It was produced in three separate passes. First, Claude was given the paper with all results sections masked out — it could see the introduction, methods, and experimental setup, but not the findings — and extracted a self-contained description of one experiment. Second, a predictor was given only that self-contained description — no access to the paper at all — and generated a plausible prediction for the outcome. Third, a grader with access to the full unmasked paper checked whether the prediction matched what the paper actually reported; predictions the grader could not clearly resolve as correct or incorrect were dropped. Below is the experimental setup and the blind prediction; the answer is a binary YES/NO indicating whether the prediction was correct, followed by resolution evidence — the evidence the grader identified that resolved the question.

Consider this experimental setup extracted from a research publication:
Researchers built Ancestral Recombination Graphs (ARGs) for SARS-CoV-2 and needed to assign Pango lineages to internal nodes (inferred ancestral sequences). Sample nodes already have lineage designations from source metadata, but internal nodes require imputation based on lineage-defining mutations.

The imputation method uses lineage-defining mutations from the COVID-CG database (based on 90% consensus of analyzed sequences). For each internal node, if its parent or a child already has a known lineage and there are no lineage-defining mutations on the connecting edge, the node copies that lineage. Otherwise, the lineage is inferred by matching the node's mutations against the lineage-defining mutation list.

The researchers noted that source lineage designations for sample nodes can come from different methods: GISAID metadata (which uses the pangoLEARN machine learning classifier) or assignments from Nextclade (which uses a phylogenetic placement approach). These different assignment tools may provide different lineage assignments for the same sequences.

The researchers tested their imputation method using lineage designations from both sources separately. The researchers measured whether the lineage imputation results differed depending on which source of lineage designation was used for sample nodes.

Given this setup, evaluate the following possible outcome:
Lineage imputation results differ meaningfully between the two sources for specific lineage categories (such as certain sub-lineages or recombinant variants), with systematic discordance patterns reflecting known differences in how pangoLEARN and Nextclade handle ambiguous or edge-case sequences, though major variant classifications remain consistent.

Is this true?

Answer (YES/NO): NO